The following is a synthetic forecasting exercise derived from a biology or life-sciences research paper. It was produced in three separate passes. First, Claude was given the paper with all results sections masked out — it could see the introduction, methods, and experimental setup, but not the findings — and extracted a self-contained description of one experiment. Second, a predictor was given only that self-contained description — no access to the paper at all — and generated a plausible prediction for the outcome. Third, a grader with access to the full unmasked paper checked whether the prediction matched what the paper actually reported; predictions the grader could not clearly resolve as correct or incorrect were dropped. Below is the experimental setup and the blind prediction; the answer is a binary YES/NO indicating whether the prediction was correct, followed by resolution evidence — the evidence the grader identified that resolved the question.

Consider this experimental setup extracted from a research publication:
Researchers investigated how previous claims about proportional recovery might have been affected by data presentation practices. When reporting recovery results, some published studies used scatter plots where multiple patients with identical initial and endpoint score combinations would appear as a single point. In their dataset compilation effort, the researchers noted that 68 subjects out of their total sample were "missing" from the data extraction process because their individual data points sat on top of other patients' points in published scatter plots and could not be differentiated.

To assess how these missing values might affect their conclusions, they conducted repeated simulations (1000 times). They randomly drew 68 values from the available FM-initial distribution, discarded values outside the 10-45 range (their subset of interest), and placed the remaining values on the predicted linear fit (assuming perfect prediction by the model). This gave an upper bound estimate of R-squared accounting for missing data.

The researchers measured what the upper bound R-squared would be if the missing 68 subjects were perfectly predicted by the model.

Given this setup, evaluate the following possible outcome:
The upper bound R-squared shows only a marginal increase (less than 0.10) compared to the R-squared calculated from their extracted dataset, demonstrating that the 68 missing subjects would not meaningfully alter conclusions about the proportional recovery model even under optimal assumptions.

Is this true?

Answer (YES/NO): NO